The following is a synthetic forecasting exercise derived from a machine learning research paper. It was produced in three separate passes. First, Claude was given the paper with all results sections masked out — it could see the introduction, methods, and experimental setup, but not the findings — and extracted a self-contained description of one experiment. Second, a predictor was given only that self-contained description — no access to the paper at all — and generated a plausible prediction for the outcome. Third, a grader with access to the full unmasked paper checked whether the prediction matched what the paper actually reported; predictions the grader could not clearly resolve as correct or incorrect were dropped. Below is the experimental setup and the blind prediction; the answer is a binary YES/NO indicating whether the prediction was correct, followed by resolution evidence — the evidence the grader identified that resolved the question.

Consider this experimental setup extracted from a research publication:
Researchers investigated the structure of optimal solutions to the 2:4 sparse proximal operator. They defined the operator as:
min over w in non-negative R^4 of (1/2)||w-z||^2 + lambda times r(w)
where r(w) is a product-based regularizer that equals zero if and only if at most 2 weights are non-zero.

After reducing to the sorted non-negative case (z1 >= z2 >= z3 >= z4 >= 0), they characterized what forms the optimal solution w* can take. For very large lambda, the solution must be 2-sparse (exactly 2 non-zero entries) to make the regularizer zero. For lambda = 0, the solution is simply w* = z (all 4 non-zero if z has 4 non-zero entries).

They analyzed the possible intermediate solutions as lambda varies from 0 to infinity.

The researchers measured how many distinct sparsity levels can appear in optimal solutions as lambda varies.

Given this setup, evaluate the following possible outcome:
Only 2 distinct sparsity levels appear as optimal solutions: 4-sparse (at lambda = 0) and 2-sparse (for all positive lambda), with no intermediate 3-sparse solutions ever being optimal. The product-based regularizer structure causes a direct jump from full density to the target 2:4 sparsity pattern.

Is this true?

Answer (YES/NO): NO